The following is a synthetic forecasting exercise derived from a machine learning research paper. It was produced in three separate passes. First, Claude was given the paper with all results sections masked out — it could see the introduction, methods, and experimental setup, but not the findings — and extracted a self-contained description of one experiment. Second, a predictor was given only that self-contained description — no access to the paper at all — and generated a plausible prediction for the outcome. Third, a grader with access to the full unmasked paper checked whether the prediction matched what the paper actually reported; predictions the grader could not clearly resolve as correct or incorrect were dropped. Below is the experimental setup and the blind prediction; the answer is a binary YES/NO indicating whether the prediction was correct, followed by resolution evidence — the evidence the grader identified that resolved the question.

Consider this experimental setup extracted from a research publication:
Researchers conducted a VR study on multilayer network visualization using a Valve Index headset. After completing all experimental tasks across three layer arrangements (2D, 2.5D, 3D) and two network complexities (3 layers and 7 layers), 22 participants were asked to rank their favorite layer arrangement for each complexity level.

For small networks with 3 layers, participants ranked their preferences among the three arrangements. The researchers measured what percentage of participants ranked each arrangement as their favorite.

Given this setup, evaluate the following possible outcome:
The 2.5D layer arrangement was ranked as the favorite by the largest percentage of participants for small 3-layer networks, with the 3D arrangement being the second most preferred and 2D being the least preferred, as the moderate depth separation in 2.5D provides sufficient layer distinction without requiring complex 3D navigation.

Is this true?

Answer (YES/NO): NO